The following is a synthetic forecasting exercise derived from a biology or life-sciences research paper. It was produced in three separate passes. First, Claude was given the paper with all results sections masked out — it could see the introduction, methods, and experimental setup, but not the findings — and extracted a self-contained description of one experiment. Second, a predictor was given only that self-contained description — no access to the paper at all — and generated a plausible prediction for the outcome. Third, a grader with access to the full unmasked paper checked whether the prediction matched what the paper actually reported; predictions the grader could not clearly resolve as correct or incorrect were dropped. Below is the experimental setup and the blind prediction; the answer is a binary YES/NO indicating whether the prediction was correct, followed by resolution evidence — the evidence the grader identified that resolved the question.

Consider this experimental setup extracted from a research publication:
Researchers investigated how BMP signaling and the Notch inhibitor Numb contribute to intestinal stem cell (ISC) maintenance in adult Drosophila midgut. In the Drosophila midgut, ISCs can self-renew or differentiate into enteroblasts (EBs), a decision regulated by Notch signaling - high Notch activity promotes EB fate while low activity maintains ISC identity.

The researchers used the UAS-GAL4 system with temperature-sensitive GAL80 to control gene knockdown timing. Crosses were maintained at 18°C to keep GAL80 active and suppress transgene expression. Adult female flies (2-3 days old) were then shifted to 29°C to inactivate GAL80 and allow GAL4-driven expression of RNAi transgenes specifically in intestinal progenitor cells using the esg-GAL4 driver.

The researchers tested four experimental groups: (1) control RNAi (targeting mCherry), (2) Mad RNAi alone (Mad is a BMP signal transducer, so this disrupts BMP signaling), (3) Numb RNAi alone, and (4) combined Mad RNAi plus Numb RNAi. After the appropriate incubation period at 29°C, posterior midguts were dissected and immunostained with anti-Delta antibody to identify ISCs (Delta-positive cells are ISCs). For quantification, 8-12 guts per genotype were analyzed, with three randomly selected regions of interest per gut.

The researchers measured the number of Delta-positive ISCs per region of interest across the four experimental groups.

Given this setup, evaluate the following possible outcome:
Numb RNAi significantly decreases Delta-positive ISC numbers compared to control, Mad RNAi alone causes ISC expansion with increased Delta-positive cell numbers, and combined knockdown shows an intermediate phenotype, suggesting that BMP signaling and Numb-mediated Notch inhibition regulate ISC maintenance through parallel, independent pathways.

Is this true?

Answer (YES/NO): NO